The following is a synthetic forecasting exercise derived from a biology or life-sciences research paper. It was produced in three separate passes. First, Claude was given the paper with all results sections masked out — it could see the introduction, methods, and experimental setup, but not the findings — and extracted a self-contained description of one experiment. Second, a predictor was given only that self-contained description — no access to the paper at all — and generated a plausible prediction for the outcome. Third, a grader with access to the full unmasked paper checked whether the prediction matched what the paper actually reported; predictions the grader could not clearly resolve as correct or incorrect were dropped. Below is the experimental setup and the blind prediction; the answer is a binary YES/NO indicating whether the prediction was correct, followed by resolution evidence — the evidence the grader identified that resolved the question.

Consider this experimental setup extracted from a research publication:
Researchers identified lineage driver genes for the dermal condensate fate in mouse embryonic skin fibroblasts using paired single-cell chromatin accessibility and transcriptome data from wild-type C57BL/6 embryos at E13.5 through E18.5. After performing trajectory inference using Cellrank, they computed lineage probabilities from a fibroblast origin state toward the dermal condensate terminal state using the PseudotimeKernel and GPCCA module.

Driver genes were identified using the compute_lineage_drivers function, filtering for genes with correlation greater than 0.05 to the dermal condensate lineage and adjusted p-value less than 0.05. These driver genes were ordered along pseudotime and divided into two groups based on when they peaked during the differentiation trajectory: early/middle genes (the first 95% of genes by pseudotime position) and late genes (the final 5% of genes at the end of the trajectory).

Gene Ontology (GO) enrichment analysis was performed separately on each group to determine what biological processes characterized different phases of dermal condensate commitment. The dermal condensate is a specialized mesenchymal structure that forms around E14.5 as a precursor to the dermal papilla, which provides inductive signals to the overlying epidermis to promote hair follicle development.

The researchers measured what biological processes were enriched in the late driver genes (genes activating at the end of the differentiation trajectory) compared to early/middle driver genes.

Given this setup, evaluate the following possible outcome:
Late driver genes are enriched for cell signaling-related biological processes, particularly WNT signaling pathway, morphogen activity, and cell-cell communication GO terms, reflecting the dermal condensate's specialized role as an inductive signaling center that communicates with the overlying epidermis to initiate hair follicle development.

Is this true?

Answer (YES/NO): NO